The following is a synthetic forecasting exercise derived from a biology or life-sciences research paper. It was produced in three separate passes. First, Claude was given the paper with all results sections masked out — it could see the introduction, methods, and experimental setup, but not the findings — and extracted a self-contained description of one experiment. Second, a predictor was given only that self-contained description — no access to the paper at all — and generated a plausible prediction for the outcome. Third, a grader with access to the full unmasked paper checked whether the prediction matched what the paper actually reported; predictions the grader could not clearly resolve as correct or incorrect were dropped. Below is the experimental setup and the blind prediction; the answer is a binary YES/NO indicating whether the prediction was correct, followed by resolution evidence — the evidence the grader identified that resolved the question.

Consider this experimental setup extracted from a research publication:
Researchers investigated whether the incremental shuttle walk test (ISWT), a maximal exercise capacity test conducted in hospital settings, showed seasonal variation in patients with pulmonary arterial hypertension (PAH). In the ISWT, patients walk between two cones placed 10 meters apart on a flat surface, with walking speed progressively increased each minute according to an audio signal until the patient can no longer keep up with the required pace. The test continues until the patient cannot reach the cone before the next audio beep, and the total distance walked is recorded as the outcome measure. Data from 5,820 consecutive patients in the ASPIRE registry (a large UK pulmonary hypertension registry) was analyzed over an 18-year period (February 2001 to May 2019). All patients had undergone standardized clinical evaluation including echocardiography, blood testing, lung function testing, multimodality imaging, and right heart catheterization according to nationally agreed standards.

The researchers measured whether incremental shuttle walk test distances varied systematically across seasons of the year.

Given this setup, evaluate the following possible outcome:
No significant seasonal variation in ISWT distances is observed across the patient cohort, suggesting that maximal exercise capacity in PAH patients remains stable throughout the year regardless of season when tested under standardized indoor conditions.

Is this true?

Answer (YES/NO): YES